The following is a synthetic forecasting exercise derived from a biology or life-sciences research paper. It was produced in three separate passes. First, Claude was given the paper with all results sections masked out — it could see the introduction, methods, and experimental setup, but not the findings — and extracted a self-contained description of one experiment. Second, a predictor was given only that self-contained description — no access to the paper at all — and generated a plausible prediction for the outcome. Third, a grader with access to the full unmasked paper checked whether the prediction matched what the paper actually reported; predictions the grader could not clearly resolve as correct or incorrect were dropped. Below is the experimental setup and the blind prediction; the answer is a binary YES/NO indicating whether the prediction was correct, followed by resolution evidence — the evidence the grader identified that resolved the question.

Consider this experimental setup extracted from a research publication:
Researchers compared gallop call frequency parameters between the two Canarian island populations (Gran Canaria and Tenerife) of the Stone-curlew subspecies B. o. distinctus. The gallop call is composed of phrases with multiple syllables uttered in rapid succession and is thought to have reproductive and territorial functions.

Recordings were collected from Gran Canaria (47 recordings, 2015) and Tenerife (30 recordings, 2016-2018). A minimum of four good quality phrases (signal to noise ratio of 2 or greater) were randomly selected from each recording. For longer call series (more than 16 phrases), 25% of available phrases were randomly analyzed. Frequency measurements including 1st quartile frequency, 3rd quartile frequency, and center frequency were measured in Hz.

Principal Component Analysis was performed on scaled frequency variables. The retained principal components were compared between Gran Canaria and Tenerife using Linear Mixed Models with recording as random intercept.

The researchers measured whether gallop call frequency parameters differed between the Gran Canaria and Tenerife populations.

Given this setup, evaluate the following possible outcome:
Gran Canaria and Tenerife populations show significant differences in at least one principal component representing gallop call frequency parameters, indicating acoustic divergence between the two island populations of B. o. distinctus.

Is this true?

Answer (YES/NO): YES